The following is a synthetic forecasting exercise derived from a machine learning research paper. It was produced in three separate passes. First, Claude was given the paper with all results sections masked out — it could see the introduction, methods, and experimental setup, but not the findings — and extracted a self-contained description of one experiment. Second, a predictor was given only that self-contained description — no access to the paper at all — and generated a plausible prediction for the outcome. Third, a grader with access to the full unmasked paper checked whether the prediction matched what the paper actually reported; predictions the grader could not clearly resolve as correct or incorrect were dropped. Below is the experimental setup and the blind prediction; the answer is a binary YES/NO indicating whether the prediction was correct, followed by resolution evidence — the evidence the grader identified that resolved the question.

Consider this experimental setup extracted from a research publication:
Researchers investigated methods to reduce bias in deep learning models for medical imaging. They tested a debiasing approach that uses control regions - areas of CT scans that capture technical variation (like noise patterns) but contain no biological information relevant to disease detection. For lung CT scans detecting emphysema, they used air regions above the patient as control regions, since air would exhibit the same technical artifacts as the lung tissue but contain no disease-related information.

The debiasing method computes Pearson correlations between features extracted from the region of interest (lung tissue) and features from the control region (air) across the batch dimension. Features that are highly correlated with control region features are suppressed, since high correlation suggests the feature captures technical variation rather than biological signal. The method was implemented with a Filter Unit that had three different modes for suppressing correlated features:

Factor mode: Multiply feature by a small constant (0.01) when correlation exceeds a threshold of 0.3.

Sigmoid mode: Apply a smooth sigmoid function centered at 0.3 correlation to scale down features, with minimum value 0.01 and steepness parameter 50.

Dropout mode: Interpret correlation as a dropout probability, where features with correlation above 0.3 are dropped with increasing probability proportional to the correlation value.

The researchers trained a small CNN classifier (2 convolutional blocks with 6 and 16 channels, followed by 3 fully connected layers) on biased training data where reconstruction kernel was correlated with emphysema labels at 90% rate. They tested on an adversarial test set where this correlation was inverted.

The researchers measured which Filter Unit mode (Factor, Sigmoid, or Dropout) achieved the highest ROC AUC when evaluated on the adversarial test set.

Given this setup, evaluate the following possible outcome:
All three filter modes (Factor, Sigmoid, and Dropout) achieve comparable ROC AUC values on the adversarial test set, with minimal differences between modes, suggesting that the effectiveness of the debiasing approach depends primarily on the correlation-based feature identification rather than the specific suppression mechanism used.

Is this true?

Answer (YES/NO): NO